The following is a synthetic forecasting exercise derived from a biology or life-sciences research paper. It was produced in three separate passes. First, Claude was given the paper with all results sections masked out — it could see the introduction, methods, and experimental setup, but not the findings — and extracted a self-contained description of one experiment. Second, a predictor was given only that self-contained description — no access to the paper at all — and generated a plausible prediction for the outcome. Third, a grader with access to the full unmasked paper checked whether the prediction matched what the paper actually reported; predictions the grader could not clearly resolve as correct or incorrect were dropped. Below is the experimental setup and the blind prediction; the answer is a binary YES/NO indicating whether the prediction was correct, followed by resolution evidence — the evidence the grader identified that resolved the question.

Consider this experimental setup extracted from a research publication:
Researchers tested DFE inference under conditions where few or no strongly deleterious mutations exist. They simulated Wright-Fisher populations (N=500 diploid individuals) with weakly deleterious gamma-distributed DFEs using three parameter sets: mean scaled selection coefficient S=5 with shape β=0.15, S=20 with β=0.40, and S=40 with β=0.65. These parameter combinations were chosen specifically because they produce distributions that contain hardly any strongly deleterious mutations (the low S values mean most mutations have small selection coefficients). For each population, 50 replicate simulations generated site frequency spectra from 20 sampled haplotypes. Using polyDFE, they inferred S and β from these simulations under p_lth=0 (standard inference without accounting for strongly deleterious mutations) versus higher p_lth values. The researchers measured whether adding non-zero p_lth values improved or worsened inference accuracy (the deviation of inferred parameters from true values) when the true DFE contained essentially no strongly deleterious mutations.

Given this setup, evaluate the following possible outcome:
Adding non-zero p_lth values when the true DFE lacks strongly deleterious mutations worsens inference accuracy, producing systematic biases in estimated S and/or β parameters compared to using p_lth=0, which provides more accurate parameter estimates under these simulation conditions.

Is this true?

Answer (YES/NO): YES